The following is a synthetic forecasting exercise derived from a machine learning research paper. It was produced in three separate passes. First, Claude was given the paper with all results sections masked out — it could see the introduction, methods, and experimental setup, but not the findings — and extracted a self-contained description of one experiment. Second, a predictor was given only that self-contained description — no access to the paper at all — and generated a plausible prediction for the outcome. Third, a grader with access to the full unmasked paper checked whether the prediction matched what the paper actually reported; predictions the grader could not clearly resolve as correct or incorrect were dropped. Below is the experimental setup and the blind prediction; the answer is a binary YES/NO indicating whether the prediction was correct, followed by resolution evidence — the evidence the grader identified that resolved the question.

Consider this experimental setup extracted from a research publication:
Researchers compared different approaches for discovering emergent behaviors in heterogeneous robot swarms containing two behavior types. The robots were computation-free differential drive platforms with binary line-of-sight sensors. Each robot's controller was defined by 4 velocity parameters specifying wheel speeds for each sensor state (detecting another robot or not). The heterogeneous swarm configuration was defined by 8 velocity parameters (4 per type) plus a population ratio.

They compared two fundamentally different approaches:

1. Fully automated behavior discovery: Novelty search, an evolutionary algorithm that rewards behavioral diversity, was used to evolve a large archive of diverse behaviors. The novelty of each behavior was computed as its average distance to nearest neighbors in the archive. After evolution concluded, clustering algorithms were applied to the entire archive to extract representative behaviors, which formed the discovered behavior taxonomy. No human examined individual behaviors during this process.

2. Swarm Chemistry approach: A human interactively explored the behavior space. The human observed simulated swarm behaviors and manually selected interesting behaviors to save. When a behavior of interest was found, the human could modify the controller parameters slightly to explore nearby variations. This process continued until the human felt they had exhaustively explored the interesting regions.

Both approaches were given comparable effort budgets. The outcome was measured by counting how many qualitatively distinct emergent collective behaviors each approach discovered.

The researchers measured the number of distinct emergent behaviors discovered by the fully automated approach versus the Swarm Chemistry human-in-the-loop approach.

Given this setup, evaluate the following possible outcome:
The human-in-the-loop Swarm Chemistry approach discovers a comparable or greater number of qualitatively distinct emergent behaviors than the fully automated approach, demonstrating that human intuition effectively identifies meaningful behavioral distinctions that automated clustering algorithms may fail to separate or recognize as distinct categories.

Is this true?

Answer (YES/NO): YES